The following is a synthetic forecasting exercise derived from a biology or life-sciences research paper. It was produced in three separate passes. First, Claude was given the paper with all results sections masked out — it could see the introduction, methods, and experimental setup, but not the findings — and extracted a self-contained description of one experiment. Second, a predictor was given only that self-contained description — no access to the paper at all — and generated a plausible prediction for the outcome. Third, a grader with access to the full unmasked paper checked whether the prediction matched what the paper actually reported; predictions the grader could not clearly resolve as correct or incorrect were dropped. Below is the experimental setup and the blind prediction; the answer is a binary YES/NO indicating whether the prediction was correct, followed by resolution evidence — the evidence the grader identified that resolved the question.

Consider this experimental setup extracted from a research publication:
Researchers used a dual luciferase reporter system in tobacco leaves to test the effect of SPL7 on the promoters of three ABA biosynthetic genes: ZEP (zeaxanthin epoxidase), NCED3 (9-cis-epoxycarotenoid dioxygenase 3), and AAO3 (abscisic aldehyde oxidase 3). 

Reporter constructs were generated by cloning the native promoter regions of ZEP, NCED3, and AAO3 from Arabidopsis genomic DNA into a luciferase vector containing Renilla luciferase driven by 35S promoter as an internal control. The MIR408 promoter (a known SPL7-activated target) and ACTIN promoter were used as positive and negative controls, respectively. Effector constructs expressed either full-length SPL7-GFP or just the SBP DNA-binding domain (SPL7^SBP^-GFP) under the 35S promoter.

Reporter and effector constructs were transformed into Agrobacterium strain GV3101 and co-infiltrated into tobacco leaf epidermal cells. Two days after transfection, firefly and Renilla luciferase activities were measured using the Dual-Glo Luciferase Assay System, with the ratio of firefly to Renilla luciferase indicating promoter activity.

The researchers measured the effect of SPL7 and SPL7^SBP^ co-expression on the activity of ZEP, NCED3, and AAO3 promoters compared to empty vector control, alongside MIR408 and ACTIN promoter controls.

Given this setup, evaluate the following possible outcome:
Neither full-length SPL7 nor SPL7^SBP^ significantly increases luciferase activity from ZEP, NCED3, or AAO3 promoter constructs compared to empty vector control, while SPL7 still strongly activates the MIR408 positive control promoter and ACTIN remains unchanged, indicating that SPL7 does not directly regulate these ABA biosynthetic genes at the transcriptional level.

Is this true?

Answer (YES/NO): NO